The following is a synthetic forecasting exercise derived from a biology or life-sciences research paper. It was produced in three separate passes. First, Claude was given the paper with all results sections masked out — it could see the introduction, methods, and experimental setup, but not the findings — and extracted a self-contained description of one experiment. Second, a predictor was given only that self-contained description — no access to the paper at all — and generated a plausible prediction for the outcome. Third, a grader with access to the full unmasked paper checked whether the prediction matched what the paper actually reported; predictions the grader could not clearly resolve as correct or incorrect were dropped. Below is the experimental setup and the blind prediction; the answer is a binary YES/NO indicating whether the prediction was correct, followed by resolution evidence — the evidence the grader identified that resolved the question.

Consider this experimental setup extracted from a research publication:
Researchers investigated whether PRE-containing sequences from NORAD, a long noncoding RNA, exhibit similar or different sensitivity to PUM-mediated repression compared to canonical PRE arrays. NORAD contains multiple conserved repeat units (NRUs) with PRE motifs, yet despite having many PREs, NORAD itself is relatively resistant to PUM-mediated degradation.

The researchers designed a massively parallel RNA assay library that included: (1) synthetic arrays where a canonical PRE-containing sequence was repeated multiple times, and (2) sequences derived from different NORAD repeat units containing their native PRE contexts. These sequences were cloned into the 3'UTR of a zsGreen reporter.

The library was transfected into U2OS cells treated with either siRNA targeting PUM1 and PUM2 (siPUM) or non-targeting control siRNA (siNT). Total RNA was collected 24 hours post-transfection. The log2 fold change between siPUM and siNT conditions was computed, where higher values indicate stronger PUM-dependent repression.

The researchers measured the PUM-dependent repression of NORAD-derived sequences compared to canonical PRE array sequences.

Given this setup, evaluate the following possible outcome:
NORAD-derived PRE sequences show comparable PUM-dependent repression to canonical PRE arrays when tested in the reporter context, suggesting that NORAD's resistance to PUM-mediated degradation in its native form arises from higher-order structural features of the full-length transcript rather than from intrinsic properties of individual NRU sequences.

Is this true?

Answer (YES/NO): NO